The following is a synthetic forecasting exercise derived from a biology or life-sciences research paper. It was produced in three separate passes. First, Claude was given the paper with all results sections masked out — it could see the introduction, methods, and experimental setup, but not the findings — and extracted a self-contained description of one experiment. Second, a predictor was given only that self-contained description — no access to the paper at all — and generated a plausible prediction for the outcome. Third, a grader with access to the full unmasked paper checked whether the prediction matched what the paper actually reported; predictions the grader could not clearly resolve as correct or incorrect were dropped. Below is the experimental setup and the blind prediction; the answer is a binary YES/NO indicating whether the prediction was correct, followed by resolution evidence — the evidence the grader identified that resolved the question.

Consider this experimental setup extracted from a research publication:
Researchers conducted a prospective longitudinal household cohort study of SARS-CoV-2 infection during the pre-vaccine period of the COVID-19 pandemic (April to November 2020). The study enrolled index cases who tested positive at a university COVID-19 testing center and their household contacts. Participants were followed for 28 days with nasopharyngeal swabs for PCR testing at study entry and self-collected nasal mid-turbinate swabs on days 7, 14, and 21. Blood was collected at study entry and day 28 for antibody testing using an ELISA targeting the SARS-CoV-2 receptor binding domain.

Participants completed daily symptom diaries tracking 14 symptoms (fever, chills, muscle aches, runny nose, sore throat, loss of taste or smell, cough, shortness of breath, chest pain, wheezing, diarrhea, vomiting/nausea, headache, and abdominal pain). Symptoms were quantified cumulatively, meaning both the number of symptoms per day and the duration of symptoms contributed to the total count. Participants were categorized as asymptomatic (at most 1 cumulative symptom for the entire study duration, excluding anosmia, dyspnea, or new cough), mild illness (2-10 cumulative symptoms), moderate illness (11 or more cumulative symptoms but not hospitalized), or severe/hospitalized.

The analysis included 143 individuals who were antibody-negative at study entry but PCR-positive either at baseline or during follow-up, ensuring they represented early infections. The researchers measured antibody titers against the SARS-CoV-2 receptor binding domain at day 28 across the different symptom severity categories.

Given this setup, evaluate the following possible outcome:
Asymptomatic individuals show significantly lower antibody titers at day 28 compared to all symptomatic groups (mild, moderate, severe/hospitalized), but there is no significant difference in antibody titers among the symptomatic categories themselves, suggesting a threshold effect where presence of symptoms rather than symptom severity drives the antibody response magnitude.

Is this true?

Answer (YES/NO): NO